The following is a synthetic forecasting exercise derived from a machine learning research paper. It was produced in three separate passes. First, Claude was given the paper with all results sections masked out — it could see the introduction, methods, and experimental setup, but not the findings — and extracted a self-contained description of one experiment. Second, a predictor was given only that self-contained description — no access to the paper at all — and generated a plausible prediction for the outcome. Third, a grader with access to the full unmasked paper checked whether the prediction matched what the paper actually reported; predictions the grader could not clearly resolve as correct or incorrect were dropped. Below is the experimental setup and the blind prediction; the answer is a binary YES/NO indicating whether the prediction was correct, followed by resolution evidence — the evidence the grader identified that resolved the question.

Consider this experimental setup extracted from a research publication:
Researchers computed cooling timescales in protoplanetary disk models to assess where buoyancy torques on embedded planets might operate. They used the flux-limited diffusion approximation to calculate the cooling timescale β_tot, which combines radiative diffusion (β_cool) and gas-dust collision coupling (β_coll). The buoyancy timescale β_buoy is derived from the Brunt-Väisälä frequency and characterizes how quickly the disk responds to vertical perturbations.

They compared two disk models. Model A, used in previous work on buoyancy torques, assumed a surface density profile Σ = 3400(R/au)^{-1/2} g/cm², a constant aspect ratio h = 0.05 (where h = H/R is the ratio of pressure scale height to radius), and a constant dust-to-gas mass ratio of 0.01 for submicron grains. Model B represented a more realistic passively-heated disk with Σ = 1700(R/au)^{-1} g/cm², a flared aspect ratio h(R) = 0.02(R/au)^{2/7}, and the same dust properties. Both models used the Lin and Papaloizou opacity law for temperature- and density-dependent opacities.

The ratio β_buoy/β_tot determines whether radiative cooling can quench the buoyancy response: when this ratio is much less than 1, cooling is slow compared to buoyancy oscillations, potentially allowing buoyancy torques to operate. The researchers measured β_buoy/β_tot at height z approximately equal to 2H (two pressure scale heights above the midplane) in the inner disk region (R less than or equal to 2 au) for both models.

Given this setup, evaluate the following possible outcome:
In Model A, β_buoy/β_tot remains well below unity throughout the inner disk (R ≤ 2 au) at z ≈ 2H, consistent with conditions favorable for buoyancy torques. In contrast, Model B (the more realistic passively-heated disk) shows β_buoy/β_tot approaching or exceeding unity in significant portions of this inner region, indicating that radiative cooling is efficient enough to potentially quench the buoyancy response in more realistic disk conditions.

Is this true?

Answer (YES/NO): NO